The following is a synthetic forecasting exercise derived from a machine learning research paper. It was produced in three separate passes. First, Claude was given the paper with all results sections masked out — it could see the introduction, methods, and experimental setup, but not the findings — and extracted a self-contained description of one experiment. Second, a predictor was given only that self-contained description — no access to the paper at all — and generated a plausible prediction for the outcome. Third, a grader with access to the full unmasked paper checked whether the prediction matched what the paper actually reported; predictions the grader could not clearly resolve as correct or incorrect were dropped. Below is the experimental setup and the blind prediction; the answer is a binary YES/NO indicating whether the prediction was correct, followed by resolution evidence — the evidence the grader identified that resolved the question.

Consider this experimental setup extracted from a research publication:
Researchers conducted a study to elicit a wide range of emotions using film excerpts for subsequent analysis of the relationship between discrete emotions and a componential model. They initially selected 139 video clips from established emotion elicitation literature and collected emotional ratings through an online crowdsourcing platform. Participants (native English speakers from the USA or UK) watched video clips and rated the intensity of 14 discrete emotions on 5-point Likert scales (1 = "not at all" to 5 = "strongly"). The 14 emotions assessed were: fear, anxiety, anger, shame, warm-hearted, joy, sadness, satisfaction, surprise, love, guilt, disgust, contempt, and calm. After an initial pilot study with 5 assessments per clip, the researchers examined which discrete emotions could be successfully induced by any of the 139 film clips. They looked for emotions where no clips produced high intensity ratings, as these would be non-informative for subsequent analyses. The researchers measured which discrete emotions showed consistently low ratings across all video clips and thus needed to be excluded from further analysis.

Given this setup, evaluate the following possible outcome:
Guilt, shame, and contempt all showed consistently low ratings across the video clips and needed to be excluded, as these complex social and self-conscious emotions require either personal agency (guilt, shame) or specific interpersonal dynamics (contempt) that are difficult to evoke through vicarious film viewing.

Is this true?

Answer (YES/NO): NO